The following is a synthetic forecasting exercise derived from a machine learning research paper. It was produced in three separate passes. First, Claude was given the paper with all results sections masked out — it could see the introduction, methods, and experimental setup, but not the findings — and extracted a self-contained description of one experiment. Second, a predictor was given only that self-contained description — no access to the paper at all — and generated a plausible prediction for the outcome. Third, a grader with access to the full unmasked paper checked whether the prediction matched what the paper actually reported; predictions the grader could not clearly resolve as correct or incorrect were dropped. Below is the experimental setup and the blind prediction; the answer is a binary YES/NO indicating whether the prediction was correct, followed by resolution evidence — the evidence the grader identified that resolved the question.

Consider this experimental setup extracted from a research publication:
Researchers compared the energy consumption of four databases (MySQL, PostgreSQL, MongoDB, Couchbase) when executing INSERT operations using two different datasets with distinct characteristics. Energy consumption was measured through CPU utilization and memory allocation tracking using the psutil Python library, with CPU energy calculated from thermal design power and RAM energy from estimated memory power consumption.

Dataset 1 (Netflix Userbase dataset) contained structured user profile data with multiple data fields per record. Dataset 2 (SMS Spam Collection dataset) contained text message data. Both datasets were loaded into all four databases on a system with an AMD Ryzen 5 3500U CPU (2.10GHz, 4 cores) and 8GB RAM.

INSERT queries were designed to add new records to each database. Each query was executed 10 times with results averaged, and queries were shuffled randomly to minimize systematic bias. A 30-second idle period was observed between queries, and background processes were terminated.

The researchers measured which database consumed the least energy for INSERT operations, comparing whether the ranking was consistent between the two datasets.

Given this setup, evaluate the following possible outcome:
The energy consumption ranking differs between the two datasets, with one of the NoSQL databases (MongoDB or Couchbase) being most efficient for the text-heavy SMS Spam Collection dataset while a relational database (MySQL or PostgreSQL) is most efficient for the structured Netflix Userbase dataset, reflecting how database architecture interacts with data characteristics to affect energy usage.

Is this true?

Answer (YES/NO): NO